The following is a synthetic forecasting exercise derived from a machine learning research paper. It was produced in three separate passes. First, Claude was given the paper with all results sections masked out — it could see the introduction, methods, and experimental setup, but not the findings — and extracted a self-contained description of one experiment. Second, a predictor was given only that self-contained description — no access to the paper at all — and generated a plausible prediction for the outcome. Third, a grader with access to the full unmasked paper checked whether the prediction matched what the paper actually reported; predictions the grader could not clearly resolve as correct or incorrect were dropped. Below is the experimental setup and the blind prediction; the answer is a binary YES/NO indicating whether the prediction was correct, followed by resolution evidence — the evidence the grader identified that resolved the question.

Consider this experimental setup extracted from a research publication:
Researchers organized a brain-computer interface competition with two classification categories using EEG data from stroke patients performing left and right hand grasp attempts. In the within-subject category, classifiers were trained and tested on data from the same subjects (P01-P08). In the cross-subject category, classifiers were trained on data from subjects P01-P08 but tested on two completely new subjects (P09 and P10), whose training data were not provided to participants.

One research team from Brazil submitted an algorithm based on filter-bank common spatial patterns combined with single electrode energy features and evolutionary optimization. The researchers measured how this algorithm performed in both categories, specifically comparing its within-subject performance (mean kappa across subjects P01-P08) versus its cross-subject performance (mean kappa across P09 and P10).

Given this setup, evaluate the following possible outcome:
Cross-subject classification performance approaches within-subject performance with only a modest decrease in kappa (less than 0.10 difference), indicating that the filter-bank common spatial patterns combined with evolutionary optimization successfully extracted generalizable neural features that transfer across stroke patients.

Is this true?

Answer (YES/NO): NO